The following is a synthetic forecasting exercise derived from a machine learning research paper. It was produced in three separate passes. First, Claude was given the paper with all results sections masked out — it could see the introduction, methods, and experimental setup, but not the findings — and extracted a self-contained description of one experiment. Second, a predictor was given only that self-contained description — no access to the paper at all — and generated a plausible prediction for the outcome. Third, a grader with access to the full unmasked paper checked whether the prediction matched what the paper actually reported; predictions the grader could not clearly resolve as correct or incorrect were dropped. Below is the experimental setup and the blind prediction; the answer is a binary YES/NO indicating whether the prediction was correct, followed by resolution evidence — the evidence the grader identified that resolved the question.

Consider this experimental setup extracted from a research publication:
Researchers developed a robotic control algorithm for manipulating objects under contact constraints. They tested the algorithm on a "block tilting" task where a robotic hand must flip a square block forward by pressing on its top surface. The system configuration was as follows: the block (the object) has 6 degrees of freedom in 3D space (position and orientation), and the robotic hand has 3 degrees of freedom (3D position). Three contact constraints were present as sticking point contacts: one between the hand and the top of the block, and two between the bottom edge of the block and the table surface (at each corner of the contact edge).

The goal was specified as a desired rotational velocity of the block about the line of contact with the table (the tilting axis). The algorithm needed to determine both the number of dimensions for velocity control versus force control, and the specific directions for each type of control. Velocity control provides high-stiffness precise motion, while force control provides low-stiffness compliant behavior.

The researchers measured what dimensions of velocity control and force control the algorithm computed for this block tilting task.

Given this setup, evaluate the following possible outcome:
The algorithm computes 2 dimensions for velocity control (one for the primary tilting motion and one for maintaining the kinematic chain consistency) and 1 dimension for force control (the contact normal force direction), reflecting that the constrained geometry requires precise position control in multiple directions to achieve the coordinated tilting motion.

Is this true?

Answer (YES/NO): NO